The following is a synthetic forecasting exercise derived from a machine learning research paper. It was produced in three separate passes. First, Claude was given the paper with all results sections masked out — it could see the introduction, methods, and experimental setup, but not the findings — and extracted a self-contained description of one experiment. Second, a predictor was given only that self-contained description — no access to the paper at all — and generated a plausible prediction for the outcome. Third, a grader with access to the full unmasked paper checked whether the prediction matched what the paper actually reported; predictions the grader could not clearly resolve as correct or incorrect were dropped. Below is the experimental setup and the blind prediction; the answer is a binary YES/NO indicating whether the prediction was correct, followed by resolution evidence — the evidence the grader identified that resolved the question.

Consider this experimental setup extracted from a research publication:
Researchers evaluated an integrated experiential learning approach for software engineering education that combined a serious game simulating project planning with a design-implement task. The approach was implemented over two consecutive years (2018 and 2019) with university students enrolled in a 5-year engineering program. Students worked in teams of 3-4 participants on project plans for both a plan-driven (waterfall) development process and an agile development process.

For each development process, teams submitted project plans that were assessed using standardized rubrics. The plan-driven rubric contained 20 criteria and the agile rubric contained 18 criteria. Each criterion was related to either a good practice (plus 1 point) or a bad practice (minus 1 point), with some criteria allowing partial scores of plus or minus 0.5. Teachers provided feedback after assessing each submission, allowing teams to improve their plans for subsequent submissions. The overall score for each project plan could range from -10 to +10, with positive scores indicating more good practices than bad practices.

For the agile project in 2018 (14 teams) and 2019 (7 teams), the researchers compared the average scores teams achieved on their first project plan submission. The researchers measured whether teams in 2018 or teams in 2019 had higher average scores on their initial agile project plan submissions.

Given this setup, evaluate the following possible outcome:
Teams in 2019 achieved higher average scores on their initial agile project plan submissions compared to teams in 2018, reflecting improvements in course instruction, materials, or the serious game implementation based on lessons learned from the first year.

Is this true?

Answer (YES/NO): NO